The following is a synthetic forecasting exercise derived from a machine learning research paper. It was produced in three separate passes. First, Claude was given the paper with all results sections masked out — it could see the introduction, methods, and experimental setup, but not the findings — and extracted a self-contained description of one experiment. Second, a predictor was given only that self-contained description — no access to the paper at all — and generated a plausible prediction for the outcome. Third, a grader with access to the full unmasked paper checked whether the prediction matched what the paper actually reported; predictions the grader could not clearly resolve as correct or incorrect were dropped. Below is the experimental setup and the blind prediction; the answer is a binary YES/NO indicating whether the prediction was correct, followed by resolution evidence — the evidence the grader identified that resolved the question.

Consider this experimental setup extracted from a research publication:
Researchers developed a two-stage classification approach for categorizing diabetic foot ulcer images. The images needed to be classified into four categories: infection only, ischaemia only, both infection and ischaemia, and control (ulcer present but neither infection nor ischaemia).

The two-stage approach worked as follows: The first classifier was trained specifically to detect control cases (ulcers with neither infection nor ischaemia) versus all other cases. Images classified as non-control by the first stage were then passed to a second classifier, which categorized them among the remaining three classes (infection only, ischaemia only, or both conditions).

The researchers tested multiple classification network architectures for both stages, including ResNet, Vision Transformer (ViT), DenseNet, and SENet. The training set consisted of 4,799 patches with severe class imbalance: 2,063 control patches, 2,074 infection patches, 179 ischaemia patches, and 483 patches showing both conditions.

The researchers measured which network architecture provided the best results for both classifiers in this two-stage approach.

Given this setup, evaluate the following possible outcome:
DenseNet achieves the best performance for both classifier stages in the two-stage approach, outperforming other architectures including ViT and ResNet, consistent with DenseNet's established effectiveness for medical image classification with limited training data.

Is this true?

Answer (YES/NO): NO